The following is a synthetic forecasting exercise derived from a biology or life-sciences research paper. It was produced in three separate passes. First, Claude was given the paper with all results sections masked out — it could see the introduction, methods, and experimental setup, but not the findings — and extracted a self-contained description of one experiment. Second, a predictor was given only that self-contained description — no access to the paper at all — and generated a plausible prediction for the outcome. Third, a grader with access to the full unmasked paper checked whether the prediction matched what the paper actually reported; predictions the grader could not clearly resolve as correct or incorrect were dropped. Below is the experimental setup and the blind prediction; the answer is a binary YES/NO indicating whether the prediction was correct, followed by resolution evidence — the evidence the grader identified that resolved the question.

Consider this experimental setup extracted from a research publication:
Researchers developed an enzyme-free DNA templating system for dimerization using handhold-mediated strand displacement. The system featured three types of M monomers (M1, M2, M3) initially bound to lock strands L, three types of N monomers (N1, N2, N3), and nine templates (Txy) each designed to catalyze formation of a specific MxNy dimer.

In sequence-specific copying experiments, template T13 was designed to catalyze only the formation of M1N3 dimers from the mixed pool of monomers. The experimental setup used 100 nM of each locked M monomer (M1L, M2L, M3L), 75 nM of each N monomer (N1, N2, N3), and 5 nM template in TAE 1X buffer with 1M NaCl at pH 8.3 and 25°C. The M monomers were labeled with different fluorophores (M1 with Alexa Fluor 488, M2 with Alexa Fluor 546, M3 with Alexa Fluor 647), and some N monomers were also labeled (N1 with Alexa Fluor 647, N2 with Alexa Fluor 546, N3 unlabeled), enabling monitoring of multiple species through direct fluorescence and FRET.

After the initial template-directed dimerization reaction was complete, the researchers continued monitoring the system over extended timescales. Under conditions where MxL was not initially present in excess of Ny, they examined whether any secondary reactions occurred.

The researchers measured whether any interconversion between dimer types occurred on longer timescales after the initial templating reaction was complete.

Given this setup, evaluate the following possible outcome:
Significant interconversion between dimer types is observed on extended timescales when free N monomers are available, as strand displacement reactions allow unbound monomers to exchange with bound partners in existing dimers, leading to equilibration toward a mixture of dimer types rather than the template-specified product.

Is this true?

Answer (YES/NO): NO